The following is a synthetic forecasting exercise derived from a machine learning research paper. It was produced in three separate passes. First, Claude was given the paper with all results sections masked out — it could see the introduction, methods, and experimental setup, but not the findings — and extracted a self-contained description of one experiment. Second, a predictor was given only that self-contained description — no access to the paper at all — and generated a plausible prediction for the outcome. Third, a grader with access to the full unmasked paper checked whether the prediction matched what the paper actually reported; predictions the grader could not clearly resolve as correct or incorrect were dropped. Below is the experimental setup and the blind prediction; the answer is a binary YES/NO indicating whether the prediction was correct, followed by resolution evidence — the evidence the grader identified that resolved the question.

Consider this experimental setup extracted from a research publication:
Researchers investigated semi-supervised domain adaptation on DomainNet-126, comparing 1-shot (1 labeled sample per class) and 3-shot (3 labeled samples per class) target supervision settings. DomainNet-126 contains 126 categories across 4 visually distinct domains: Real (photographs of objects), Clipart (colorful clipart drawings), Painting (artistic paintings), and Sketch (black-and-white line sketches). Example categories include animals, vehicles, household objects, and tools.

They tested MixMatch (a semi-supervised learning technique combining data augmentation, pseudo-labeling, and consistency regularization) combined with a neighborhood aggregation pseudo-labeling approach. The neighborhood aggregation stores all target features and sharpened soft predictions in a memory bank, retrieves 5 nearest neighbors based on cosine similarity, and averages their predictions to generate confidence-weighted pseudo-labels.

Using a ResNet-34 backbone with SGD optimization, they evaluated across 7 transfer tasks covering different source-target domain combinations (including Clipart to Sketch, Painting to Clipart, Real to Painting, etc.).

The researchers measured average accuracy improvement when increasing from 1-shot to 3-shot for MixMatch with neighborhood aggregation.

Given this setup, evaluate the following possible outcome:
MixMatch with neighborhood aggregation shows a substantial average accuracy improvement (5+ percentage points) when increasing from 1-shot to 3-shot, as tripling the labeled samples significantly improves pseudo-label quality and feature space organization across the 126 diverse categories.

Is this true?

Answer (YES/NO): NO